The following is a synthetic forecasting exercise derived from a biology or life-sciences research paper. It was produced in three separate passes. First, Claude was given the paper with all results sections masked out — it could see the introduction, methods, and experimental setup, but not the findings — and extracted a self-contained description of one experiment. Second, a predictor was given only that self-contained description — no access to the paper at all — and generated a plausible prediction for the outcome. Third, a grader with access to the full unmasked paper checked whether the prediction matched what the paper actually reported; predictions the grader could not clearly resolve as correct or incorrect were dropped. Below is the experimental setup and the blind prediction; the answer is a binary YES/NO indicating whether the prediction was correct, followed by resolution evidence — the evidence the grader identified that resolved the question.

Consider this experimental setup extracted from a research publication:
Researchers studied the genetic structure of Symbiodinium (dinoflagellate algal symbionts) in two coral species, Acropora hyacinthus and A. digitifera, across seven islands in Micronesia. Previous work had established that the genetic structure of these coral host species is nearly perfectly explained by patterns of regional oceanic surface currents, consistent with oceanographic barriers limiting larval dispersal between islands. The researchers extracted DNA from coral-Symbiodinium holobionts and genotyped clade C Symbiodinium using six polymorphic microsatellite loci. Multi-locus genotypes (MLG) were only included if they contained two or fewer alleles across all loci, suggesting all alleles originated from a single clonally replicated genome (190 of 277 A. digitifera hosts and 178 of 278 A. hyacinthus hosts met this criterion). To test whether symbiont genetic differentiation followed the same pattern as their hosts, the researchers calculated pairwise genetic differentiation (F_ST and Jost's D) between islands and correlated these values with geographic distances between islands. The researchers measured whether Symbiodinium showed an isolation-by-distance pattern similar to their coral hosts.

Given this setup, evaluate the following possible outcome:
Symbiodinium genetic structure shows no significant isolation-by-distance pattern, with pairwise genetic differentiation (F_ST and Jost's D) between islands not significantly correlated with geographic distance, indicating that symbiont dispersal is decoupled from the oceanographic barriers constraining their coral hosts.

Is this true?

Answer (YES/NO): YES